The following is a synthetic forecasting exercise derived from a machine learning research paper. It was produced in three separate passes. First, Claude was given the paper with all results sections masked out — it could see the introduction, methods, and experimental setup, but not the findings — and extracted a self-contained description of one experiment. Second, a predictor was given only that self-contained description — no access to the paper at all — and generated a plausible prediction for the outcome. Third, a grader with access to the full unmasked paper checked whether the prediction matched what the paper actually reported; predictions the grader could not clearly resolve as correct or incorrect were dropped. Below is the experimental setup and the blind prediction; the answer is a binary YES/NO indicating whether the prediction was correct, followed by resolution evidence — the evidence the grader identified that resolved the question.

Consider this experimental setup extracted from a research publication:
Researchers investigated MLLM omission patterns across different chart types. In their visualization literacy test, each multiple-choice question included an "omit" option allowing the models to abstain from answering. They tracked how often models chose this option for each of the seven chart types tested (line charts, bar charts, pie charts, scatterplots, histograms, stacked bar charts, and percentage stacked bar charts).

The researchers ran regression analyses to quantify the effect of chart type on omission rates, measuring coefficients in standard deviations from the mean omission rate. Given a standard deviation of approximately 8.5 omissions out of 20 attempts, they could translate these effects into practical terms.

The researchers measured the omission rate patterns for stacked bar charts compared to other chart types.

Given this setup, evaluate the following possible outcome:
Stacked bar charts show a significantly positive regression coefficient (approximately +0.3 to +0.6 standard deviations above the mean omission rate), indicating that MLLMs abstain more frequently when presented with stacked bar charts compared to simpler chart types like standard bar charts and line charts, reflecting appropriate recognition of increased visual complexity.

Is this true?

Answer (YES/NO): NO